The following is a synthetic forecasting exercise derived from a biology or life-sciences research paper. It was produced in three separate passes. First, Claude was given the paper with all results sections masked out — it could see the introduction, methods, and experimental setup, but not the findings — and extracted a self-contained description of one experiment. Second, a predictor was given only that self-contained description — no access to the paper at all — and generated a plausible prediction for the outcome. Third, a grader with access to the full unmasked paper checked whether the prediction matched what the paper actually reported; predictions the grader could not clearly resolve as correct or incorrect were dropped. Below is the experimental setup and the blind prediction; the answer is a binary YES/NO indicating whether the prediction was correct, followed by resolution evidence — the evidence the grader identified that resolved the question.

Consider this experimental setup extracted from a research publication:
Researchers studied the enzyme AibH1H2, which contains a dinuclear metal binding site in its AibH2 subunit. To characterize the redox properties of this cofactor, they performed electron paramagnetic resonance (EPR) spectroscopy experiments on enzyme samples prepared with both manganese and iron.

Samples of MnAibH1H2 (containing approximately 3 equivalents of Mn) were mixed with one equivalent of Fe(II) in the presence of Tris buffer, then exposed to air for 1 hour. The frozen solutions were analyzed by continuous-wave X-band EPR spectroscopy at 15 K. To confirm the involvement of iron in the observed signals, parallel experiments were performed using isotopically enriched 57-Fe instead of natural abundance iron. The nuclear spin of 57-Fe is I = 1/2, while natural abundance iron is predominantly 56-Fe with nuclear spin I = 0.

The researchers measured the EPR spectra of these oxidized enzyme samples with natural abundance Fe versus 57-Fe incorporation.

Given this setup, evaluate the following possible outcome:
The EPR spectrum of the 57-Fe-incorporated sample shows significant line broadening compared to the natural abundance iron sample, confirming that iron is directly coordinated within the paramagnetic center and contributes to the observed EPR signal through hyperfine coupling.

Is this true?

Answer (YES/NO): YES